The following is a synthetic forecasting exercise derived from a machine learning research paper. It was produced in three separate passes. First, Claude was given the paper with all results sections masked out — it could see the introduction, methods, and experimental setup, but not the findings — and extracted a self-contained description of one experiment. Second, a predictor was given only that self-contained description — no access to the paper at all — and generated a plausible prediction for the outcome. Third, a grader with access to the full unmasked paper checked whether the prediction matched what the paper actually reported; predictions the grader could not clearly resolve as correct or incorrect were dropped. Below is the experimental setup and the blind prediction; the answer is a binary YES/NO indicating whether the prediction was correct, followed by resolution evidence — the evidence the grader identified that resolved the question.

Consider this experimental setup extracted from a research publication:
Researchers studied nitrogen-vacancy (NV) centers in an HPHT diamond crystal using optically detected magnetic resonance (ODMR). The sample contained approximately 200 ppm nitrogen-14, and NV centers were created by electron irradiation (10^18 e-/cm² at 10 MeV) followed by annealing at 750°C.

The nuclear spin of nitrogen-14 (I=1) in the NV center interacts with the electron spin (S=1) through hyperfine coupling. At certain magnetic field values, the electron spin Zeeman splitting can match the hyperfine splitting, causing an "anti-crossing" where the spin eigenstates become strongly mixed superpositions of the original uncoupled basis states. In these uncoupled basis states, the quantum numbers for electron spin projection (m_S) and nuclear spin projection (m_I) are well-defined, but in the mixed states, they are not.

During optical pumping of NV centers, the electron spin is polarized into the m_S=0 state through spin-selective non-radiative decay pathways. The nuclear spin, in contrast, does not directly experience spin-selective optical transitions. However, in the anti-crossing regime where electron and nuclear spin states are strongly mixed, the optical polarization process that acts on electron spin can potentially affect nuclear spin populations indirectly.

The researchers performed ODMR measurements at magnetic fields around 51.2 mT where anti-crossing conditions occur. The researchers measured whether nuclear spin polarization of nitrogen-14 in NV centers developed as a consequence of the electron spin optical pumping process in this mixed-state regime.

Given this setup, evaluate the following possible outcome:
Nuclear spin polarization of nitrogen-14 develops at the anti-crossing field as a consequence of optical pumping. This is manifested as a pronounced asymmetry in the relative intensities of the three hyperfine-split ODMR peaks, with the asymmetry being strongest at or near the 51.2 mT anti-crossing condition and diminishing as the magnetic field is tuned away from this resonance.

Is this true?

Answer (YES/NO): NO